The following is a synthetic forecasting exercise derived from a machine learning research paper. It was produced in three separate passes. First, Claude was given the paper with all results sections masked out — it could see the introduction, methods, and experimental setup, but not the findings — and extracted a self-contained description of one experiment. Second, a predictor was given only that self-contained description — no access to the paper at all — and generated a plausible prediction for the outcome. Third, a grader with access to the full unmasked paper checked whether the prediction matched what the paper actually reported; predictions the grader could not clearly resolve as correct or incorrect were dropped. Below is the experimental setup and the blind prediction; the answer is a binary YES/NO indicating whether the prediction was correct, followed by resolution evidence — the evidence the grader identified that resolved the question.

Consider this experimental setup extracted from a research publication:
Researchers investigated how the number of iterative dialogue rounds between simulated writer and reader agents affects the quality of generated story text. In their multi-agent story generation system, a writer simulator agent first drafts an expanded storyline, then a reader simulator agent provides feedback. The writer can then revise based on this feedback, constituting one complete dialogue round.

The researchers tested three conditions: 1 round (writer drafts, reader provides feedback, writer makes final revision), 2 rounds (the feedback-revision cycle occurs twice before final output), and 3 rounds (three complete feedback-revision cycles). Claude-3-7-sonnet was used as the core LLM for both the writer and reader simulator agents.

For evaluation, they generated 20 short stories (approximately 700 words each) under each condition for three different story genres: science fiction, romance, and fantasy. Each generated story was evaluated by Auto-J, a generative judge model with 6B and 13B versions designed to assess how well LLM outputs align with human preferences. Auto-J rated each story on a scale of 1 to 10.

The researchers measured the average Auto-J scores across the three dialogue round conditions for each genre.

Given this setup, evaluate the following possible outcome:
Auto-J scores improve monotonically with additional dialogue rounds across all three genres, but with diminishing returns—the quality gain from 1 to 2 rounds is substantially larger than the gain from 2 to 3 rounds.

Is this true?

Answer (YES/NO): NO